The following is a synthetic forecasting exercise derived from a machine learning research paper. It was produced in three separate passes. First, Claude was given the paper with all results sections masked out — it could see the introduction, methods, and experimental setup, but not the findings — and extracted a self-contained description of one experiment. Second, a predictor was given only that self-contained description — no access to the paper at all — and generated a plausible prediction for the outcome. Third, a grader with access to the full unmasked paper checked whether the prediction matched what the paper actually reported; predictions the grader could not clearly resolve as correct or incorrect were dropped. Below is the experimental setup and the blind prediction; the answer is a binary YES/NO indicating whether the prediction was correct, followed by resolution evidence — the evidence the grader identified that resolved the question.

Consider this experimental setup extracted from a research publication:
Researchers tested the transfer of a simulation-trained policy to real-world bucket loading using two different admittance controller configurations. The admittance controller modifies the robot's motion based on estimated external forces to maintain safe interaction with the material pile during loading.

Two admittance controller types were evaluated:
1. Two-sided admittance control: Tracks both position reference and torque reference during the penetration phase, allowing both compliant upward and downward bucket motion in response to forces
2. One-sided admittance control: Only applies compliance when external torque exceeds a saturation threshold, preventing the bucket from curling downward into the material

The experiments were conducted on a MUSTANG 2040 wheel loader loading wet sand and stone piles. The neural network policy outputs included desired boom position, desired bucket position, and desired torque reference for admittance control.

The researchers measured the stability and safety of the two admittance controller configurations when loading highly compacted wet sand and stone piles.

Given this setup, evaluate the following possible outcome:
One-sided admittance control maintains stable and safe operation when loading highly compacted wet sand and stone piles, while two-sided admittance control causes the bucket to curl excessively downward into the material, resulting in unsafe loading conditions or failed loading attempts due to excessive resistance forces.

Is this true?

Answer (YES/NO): YES